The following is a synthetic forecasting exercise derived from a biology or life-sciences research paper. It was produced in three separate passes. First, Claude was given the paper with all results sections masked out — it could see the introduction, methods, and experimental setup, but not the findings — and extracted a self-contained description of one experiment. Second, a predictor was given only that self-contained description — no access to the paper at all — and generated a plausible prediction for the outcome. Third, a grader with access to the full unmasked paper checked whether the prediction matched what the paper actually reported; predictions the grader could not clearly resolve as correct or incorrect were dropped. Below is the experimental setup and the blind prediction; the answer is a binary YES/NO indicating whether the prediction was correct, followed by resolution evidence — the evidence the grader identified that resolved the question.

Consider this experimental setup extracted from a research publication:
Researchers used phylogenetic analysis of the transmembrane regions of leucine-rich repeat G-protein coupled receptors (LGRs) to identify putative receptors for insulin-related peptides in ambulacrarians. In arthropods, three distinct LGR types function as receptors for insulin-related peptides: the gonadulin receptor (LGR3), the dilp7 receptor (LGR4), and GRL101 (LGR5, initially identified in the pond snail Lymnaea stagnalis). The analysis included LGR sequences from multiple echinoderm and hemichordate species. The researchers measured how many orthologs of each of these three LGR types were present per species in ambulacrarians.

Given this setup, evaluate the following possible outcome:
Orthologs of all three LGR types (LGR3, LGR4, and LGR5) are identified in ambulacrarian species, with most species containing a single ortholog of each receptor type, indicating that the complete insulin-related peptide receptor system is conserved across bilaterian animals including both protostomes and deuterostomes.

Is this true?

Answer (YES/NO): YES